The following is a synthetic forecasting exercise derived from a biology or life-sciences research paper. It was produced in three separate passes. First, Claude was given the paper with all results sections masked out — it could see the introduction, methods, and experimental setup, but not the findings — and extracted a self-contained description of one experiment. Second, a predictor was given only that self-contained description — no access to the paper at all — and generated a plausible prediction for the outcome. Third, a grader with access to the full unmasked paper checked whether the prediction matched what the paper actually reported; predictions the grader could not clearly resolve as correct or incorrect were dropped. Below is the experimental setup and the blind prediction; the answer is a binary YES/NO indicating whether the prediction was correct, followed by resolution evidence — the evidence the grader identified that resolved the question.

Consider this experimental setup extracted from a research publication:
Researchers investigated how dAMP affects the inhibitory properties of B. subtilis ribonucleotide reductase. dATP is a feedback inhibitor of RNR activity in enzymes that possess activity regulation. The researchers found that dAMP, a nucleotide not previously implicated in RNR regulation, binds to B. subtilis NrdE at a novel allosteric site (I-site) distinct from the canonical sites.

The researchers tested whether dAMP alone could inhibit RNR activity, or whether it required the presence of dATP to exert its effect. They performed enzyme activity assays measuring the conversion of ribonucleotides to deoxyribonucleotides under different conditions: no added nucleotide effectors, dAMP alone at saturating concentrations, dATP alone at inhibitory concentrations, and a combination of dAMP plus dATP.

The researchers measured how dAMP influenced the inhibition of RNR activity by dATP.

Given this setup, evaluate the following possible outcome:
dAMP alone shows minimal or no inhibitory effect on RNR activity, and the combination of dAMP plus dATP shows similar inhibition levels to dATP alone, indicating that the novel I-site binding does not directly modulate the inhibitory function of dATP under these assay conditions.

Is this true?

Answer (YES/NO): NO